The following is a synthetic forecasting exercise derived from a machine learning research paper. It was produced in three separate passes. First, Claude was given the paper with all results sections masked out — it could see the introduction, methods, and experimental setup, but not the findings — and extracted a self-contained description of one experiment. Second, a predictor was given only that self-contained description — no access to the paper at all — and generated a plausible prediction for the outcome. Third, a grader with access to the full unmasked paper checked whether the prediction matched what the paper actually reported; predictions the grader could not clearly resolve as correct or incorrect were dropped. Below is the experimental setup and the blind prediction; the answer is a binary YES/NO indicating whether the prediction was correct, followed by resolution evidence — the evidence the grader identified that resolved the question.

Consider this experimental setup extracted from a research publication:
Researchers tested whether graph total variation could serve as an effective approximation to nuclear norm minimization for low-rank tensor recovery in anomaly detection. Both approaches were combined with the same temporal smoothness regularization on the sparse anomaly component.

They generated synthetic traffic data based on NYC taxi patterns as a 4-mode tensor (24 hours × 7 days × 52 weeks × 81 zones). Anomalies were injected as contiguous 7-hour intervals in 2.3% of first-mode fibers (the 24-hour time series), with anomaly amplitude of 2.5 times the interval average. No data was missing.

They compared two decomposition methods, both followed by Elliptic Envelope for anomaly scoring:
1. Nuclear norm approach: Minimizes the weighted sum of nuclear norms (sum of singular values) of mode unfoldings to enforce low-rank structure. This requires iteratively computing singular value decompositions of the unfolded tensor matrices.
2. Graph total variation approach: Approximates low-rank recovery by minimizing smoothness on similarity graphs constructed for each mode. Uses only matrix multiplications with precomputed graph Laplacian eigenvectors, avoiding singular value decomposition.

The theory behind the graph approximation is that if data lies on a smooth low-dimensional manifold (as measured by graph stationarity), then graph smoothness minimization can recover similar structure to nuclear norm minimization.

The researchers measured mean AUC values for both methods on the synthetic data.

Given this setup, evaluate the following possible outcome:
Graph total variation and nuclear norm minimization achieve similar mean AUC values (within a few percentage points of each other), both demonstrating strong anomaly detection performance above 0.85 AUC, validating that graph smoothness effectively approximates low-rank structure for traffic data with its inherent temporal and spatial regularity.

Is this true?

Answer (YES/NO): YES